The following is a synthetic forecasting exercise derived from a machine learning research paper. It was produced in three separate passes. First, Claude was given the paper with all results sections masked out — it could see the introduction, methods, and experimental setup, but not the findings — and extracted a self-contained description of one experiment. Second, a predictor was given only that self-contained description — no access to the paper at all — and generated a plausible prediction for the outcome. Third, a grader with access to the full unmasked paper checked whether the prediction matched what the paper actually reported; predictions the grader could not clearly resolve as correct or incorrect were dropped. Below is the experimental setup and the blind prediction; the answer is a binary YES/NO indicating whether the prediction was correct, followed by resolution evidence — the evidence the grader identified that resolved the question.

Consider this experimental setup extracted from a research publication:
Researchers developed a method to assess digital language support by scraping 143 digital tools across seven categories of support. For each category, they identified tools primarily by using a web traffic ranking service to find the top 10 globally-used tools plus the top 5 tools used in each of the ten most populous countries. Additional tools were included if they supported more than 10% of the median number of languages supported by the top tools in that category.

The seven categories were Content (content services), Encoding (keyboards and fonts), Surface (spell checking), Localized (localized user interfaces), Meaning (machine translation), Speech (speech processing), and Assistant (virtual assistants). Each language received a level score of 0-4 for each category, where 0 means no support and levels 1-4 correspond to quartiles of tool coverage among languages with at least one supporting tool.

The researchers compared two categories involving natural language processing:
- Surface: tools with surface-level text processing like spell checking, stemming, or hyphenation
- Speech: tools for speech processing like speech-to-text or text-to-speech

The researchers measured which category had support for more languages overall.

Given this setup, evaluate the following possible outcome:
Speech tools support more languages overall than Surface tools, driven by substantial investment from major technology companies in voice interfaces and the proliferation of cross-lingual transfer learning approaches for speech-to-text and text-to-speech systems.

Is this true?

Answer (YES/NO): NO